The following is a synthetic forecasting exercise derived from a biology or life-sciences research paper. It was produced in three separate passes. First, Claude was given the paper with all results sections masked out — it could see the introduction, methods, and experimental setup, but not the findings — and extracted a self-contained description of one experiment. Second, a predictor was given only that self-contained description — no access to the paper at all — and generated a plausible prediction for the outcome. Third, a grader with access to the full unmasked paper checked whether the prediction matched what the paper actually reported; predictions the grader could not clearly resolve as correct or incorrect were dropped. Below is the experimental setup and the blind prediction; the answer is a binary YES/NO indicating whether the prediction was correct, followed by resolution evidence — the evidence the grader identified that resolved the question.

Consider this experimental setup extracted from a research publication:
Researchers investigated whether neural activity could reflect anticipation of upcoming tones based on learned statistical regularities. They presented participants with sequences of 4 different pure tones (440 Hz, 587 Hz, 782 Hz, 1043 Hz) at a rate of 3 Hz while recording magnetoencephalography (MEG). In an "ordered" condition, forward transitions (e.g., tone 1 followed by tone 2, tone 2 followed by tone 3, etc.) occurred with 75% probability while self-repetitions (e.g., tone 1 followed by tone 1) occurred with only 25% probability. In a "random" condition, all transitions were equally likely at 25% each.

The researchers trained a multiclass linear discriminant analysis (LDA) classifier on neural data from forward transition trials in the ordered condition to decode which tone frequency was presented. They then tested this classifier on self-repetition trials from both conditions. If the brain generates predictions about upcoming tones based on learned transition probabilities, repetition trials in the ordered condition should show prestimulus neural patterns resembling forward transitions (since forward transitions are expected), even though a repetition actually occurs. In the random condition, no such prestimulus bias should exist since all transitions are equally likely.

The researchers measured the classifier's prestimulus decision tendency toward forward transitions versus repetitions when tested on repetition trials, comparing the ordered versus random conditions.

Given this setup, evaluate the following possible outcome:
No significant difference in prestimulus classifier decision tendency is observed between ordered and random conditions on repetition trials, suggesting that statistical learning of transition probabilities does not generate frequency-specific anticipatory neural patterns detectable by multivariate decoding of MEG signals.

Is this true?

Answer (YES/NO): NO